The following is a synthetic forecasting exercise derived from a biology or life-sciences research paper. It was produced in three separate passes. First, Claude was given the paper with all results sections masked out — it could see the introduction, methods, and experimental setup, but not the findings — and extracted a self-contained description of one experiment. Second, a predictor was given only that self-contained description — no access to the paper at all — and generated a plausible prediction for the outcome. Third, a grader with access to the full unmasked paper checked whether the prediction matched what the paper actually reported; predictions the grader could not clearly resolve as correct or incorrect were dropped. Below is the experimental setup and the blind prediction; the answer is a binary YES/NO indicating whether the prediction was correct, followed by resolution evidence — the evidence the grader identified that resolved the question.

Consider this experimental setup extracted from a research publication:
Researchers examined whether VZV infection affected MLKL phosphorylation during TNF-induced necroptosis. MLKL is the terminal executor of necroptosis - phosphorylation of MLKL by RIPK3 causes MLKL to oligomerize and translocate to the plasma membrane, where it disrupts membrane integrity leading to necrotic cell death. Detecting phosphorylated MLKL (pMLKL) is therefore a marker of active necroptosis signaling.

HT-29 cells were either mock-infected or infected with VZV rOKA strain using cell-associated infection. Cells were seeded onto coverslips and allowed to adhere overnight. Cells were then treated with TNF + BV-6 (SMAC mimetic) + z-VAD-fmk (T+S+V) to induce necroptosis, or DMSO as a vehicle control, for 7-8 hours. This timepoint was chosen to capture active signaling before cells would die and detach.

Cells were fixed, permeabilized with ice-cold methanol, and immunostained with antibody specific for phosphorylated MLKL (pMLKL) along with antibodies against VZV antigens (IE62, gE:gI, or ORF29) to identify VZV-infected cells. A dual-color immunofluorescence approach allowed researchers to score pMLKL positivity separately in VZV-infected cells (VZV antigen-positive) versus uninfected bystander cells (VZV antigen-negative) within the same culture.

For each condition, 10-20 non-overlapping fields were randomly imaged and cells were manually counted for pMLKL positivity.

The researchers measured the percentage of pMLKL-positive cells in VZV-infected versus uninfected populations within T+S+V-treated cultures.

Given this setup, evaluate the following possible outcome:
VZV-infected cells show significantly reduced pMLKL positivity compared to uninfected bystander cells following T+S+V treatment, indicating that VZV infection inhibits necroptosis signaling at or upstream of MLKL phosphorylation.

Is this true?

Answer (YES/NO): YES